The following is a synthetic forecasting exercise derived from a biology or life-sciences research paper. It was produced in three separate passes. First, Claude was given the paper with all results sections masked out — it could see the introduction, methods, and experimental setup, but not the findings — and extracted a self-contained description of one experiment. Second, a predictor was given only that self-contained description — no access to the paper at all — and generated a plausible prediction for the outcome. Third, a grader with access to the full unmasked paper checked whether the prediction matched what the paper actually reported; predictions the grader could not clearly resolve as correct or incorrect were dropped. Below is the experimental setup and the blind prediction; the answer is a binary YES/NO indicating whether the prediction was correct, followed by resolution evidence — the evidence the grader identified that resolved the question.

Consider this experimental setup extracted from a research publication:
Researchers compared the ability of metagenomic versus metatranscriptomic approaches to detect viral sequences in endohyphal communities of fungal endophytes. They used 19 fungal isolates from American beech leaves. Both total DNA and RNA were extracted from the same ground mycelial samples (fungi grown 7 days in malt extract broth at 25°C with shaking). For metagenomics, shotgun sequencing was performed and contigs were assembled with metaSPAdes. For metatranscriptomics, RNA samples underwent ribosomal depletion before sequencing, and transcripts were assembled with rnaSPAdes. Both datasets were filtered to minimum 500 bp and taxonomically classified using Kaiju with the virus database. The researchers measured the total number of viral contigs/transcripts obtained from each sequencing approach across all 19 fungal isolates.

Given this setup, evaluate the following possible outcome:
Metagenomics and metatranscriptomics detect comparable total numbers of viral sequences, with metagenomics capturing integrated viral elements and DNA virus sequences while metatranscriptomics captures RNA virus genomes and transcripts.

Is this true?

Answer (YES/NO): NO